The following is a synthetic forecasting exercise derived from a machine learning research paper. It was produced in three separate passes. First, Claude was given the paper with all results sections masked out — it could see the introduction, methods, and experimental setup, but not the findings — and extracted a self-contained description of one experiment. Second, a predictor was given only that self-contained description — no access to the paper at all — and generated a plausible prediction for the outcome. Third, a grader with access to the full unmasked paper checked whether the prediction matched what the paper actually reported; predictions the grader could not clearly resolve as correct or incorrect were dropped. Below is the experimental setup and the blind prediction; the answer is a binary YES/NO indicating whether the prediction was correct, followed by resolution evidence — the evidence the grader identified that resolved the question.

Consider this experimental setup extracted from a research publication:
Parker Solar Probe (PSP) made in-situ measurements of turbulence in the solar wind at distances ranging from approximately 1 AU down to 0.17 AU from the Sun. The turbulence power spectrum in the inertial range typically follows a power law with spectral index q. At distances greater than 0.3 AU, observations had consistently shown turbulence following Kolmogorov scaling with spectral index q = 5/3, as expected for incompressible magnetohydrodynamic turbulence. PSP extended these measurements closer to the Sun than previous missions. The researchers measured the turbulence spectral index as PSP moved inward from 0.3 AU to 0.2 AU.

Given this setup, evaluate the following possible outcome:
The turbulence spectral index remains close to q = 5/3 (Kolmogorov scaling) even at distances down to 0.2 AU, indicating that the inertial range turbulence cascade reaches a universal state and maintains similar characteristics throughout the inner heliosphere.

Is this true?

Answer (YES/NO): NO